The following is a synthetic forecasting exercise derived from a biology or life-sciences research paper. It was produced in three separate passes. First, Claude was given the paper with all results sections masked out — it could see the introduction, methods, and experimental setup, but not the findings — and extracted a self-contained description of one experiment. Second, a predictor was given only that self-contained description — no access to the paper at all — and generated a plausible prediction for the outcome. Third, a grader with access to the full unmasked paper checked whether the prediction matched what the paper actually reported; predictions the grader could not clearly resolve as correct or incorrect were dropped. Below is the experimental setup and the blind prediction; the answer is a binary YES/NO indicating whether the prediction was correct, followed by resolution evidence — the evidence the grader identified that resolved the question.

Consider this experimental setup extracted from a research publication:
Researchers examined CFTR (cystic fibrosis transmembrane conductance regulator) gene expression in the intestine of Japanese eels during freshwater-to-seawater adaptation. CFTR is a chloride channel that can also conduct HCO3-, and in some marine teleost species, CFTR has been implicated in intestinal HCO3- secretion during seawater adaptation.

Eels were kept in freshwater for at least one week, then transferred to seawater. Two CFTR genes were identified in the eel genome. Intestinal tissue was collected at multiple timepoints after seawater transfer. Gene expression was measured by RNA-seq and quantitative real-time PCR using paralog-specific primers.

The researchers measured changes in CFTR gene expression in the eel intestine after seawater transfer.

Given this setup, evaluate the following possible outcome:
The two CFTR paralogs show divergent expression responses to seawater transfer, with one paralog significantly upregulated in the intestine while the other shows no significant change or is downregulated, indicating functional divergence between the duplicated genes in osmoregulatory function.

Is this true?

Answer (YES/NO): NO